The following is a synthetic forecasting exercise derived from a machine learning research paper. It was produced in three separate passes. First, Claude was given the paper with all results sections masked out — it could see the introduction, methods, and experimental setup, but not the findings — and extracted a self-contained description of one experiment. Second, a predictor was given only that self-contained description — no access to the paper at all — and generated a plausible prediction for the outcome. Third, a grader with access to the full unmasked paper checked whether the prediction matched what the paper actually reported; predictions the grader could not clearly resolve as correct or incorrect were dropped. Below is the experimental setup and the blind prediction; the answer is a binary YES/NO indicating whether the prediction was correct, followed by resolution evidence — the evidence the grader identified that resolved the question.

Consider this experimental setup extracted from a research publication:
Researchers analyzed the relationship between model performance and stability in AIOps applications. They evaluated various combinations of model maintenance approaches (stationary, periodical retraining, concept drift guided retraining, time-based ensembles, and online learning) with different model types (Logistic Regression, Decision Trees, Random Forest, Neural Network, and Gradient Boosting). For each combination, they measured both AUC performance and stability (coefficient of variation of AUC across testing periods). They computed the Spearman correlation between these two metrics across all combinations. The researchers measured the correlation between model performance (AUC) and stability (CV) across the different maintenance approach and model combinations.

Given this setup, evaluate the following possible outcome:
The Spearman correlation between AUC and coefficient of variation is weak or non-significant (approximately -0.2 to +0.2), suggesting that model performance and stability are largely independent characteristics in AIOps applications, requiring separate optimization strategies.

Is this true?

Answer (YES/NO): NO